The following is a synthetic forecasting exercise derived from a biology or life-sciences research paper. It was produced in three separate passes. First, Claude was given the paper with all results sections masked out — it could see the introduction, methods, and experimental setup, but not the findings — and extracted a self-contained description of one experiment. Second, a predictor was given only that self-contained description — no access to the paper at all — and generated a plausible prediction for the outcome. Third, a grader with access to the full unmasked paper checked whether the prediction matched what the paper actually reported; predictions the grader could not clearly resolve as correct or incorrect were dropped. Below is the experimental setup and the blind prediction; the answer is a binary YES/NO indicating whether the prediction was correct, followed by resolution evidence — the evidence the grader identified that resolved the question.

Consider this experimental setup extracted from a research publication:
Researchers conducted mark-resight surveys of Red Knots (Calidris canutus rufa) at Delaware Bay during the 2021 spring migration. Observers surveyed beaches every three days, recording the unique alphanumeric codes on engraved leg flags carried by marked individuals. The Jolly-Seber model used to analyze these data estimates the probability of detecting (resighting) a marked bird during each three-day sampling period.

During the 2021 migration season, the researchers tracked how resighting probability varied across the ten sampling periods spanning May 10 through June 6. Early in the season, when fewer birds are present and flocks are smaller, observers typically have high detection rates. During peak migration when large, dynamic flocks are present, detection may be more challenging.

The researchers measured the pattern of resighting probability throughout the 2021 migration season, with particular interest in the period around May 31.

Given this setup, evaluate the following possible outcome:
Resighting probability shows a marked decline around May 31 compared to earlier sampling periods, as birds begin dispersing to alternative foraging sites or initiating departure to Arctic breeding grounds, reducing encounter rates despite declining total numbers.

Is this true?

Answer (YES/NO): YES